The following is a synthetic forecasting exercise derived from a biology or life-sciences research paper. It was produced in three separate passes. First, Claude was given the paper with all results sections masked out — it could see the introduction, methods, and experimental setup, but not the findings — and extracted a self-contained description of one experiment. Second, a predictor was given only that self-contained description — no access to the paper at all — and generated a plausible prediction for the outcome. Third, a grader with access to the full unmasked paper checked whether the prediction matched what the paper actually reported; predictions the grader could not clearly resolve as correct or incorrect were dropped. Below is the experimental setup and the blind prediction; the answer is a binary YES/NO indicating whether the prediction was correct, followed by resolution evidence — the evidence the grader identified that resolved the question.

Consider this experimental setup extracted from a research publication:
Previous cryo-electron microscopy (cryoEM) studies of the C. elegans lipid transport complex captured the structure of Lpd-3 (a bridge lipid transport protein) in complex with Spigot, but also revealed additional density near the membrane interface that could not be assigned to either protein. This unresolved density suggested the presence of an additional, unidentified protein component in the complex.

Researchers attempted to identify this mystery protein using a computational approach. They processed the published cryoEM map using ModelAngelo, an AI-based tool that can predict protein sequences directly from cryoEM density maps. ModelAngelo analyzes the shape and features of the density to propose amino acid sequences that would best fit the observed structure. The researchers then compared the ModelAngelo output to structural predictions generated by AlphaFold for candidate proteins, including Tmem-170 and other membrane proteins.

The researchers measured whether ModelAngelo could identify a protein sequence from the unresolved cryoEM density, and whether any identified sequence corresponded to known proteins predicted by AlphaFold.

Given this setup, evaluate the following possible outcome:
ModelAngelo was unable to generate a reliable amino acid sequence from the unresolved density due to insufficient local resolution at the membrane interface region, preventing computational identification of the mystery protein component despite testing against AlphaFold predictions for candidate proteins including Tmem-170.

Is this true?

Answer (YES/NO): NO